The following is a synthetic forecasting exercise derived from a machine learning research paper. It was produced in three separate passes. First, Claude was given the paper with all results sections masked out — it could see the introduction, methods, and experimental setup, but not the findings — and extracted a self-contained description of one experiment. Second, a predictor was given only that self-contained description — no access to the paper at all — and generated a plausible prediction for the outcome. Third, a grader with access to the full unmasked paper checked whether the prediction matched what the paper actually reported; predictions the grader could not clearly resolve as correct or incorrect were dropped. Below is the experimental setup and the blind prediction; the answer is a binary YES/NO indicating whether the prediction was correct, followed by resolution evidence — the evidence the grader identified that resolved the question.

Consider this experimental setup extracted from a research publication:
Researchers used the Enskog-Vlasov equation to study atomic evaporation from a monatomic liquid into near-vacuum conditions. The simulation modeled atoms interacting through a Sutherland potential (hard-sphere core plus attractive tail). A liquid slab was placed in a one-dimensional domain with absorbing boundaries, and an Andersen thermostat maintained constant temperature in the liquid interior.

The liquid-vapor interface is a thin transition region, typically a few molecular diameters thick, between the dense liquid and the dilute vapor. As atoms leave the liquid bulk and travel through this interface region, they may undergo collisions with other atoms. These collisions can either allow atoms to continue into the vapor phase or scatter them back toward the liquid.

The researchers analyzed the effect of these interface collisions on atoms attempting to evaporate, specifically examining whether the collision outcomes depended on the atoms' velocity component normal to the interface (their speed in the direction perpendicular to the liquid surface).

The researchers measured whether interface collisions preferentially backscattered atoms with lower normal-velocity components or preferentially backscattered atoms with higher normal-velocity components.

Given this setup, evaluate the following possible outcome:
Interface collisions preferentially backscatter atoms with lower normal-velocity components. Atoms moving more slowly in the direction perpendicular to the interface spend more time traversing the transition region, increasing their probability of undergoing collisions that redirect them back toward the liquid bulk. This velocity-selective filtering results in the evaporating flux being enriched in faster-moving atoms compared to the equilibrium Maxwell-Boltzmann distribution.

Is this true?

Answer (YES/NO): YES